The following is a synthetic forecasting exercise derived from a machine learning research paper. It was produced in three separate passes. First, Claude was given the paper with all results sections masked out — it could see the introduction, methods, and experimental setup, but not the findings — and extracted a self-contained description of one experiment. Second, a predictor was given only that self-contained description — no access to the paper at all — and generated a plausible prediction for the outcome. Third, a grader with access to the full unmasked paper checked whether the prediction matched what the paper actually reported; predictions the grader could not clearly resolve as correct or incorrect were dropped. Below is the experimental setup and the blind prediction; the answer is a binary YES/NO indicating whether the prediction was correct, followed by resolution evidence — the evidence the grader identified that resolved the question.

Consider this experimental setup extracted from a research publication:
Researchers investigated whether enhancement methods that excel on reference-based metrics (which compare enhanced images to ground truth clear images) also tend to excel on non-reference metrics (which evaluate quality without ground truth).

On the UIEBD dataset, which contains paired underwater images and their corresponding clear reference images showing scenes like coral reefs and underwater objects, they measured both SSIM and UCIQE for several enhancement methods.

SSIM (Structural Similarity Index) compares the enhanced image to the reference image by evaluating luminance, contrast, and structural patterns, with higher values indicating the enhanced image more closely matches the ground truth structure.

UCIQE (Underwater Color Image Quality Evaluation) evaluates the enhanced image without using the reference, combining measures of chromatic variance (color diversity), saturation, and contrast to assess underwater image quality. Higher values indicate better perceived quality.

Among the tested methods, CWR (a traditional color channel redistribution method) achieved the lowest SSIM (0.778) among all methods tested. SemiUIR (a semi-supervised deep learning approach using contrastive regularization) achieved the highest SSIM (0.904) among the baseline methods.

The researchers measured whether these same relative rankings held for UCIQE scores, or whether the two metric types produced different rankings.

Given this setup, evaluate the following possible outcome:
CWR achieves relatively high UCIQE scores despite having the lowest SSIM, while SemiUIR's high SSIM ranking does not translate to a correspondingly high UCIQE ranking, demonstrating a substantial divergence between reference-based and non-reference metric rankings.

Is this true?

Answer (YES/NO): NO